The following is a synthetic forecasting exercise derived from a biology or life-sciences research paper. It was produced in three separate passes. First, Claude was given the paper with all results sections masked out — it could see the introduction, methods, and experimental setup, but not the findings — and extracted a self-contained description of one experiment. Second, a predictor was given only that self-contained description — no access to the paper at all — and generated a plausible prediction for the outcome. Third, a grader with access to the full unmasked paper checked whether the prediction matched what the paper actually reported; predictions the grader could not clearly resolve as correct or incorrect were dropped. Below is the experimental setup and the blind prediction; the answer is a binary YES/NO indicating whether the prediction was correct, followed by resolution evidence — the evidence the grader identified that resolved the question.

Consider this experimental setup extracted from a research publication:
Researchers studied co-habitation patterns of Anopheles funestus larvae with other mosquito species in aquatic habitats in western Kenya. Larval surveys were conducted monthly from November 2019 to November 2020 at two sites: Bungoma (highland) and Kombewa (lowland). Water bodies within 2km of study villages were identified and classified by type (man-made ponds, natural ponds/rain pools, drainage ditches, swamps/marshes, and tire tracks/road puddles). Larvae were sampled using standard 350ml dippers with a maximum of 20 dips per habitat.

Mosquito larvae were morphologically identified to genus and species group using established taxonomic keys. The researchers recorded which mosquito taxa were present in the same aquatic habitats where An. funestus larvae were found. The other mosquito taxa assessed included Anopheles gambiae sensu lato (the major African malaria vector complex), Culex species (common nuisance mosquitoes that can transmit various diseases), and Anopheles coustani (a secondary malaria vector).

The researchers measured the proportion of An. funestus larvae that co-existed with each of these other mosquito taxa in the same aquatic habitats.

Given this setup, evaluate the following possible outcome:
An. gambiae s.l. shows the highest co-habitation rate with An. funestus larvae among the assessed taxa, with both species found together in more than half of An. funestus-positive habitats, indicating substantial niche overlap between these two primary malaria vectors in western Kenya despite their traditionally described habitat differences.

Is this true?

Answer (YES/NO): YES